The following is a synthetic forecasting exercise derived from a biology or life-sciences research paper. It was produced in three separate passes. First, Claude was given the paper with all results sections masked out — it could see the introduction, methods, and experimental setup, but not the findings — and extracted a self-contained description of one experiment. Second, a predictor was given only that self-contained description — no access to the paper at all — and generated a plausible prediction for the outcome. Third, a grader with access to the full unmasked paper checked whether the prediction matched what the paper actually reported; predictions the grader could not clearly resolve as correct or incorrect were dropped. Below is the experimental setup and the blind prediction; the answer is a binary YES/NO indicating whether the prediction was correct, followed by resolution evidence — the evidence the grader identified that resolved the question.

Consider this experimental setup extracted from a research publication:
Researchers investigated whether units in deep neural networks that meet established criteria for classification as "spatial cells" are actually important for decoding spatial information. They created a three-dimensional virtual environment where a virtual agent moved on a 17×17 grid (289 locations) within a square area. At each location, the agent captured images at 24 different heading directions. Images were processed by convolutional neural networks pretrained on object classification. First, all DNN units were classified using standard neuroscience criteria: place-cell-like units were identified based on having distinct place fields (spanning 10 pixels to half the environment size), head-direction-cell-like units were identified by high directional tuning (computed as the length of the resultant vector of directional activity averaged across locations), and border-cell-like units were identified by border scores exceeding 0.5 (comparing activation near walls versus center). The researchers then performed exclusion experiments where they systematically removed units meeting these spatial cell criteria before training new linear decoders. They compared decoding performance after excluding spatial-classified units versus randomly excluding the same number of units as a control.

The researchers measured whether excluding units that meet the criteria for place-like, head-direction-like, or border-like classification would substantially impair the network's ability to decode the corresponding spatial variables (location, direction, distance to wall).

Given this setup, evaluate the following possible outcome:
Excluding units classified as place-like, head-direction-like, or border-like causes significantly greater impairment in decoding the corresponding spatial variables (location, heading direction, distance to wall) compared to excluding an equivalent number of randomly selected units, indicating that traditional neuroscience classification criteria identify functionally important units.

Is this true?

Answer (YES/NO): NO